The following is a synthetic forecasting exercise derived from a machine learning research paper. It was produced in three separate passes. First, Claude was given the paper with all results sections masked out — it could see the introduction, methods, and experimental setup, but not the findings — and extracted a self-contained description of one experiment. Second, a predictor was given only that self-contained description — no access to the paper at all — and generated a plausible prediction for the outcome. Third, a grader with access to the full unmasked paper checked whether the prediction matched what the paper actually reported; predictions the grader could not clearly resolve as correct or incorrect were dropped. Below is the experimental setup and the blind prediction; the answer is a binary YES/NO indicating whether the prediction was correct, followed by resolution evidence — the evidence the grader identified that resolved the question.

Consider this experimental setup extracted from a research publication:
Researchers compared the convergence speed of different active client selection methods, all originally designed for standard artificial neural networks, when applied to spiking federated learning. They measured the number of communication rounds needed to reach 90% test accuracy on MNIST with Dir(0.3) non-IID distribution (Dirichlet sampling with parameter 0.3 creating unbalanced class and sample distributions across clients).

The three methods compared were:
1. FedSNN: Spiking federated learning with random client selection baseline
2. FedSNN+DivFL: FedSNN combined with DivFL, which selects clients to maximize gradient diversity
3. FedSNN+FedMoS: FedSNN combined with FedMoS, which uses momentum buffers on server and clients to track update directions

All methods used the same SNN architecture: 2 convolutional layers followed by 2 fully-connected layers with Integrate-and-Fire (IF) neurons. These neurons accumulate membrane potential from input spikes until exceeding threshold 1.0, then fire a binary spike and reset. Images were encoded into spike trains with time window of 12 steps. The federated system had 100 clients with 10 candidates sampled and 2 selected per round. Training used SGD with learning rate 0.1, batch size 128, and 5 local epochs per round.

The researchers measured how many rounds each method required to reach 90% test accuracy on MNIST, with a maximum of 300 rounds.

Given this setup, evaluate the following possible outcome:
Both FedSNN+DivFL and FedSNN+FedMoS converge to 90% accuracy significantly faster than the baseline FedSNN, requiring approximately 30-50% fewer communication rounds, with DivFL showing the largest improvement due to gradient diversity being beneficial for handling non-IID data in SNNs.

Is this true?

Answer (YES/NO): NO